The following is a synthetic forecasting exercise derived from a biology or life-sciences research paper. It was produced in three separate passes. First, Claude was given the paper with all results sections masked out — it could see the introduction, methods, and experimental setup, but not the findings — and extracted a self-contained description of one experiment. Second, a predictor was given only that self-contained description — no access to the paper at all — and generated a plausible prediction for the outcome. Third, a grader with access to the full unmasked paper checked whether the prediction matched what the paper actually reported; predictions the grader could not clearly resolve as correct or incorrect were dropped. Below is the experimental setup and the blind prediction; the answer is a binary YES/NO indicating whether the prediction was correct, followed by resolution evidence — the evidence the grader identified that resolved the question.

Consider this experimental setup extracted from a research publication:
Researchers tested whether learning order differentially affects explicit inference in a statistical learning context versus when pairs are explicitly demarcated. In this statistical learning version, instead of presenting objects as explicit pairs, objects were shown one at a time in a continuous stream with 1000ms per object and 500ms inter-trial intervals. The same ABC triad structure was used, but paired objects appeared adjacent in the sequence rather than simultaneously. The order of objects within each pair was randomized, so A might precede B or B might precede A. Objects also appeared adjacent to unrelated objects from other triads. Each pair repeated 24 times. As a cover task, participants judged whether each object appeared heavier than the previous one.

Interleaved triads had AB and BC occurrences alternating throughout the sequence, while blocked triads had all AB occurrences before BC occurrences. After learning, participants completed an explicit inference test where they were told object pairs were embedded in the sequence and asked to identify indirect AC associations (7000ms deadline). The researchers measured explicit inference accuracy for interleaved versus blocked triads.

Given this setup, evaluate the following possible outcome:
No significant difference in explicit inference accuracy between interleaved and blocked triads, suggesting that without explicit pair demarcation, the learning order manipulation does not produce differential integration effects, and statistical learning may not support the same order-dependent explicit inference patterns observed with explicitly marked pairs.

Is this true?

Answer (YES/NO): NO